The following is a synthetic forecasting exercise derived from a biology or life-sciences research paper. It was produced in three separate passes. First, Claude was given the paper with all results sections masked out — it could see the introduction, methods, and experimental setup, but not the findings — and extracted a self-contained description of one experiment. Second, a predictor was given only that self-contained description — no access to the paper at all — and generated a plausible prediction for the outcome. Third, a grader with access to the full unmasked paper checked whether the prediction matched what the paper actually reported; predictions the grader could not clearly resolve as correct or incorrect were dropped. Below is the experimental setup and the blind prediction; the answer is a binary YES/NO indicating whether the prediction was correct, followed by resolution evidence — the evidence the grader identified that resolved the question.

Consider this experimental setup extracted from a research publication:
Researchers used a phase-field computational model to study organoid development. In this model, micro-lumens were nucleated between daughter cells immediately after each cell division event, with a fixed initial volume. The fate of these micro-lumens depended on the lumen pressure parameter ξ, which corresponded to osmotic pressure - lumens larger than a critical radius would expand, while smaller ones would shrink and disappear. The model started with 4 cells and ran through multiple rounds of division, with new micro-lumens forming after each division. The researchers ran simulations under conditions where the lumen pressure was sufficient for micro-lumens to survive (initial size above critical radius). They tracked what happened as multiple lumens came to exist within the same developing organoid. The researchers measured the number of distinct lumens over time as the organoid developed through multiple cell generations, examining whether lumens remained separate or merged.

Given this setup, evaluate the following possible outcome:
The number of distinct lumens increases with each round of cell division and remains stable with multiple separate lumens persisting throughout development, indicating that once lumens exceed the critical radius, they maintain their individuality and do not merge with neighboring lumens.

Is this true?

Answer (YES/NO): NO